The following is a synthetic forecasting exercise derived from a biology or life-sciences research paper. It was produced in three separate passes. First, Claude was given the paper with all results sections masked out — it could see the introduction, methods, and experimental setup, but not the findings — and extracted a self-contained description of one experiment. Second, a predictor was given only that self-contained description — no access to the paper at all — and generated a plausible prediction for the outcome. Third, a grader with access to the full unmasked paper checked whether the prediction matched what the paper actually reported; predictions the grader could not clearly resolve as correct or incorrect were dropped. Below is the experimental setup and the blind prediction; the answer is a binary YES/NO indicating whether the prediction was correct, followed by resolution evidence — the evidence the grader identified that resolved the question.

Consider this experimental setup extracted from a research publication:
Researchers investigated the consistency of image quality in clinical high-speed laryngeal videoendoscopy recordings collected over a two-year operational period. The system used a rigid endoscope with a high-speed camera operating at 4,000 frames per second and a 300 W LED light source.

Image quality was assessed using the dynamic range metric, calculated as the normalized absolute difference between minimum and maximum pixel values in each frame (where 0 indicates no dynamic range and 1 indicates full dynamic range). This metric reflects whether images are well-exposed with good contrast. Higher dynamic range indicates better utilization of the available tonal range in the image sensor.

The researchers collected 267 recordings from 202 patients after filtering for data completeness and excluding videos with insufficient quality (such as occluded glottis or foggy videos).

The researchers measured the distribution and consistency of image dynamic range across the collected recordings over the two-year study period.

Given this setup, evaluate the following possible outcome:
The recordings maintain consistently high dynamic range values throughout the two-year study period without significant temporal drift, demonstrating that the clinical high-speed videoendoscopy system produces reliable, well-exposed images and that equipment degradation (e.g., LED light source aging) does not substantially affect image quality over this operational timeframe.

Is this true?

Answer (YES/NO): YES